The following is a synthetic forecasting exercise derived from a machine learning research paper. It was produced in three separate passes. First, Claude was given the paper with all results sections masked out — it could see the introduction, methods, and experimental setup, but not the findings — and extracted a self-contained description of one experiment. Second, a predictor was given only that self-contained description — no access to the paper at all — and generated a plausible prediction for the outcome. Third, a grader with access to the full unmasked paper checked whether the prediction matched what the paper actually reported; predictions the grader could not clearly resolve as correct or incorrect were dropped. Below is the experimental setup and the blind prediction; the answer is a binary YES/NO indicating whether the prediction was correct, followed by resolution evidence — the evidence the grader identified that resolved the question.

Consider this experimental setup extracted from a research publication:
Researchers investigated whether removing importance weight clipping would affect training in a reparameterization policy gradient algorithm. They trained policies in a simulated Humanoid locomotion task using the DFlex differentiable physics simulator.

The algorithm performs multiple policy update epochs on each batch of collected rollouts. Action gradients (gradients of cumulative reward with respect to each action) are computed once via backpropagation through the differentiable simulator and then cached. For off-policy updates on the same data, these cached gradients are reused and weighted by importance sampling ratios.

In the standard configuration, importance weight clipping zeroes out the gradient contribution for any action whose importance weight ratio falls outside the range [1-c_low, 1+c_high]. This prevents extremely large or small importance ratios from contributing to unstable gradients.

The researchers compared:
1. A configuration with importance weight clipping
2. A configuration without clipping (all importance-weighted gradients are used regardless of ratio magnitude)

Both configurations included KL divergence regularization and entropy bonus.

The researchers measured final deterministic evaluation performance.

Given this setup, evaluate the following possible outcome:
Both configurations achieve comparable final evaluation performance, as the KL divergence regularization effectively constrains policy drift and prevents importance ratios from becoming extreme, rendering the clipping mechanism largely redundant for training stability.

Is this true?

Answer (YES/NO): NO